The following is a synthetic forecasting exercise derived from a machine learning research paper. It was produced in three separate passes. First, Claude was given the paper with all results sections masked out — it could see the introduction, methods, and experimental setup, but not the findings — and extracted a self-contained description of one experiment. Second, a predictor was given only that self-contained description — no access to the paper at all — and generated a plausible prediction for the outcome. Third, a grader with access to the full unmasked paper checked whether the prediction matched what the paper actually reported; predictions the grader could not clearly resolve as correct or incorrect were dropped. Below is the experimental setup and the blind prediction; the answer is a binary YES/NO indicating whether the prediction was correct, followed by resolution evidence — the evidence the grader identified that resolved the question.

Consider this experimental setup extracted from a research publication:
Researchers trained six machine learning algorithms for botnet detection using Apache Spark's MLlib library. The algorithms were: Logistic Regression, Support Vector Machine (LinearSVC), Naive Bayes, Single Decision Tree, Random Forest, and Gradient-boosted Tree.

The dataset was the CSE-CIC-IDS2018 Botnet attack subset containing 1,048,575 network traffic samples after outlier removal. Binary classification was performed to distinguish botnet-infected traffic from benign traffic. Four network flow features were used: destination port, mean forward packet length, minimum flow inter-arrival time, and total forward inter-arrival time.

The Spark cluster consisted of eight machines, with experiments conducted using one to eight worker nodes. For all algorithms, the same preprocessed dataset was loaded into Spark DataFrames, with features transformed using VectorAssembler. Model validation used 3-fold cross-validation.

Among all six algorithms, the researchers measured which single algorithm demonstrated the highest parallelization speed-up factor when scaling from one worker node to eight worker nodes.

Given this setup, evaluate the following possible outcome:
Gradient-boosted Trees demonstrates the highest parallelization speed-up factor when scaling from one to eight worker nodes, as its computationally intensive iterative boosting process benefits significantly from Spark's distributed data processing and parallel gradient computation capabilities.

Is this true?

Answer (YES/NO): NO